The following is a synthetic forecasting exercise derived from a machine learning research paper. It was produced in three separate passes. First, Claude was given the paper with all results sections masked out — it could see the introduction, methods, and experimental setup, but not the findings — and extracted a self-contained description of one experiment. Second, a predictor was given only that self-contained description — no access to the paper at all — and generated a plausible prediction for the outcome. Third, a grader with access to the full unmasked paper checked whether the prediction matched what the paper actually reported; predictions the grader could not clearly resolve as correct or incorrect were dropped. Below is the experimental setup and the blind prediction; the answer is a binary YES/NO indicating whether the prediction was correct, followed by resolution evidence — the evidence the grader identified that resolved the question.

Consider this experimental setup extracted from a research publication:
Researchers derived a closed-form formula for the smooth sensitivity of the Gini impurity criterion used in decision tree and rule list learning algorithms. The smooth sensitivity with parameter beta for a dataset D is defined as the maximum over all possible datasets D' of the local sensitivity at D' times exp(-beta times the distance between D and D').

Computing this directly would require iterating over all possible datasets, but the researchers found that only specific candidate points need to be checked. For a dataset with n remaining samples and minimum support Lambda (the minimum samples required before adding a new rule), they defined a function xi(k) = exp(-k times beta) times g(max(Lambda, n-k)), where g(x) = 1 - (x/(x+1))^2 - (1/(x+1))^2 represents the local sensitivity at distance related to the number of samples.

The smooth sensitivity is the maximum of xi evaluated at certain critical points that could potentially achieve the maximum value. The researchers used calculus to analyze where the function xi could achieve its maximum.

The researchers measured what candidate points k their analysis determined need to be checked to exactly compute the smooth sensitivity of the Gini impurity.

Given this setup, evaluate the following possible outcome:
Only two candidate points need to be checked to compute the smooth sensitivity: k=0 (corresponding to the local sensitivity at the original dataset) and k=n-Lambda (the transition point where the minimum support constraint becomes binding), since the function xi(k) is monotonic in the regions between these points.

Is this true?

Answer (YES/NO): NO